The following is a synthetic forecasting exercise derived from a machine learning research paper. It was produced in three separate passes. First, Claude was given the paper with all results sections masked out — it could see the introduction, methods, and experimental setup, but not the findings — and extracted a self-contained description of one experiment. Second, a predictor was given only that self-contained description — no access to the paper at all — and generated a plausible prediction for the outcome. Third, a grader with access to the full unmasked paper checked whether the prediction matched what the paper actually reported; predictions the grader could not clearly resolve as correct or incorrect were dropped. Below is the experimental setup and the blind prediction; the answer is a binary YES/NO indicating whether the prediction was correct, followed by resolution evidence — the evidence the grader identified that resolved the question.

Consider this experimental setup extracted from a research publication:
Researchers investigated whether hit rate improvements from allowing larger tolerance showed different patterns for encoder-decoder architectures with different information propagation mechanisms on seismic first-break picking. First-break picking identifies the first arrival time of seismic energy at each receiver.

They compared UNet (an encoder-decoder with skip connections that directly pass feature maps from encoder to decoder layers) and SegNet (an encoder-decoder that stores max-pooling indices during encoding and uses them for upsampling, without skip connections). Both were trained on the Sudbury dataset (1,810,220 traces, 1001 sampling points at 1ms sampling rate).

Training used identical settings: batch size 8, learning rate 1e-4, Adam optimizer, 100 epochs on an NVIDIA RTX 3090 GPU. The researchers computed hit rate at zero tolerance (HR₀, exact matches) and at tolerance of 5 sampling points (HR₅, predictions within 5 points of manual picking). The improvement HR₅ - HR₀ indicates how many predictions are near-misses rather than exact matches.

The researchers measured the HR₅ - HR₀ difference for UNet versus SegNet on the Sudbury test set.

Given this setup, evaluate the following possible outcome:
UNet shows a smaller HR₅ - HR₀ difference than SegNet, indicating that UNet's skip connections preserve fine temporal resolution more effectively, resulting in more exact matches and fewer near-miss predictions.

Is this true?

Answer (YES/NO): YES